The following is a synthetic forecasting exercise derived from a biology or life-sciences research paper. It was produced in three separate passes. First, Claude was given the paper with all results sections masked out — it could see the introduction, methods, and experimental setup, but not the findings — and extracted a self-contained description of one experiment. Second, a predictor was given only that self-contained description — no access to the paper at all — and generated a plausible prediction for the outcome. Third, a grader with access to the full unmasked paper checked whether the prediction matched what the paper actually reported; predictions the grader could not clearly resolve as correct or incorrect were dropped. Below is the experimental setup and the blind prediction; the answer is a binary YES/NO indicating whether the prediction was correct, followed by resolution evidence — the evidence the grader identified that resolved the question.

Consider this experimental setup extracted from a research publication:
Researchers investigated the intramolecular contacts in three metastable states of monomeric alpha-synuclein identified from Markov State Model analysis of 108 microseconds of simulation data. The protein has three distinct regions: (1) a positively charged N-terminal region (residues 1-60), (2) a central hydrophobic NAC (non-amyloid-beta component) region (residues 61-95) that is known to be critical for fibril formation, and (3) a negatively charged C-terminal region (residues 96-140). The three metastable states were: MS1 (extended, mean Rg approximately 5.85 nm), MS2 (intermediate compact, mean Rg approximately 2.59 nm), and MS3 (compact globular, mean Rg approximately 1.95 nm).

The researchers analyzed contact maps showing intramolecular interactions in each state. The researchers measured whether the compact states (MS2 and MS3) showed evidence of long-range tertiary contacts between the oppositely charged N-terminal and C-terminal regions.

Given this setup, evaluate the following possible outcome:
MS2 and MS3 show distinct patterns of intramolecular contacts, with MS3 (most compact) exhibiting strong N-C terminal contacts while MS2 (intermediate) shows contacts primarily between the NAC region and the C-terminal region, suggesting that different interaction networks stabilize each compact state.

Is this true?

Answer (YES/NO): NO